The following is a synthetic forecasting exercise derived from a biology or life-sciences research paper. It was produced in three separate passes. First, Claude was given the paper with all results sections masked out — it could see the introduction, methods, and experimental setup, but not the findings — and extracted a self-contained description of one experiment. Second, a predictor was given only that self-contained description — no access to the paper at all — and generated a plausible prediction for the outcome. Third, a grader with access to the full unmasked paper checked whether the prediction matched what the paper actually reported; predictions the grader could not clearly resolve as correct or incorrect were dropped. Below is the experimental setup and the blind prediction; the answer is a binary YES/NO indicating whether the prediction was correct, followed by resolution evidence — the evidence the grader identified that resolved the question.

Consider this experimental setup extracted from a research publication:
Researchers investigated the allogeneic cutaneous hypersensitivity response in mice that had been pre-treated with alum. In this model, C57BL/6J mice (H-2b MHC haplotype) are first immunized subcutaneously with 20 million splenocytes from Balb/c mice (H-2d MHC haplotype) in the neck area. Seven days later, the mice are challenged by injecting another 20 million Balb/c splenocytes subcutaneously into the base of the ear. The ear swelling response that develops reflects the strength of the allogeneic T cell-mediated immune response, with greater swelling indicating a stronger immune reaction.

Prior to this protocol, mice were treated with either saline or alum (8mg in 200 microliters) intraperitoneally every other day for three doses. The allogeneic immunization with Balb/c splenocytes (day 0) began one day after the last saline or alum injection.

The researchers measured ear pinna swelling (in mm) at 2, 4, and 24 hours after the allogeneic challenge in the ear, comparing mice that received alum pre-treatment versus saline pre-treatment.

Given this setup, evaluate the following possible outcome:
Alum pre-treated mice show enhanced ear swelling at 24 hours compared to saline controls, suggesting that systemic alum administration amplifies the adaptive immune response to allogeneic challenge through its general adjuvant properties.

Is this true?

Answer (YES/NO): NO